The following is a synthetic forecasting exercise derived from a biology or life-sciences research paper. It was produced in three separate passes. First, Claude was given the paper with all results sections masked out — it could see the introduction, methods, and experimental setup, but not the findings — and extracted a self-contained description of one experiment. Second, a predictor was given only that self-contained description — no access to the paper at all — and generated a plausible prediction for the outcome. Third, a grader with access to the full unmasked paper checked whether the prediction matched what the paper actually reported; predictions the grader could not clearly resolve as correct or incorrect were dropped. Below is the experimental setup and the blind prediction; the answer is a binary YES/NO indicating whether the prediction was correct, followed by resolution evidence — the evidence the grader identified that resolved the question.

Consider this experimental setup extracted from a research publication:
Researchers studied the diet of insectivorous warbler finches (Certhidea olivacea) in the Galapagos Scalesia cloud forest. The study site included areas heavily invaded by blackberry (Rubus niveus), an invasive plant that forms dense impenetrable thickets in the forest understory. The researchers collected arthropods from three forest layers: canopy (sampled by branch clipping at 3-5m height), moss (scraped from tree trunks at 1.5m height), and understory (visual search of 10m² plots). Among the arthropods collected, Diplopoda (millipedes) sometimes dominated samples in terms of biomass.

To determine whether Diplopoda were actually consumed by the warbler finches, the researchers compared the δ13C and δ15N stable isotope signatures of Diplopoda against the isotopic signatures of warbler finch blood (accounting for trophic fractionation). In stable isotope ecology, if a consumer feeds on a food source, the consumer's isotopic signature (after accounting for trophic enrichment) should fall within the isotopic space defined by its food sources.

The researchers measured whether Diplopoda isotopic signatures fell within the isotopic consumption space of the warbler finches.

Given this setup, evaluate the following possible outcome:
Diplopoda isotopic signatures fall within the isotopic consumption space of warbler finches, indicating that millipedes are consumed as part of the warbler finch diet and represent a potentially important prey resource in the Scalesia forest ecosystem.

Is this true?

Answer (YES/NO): NO